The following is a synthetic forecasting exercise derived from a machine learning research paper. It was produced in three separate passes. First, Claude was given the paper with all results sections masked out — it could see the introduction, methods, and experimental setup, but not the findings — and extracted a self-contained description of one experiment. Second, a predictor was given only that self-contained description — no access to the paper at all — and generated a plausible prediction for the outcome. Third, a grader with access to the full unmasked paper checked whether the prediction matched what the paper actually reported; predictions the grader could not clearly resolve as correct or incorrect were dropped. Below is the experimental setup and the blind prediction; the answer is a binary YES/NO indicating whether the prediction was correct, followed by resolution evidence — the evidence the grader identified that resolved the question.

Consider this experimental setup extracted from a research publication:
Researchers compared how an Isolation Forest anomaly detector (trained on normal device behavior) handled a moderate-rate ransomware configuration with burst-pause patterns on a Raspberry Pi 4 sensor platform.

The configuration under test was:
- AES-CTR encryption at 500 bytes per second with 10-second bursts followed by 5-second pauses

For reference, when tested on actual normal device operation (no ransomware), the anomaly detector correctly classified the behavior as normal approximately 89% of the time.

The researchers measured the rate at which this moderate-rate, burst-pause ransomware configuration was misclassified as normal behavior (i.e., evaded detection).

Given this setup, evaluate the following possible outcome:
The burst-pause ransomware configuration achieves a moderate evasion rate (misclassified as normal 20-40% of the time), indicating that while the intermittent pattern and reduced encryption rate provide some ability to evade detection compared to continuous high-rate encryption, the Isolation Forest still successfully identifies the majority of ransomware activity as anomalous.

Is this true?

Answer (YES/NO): NO